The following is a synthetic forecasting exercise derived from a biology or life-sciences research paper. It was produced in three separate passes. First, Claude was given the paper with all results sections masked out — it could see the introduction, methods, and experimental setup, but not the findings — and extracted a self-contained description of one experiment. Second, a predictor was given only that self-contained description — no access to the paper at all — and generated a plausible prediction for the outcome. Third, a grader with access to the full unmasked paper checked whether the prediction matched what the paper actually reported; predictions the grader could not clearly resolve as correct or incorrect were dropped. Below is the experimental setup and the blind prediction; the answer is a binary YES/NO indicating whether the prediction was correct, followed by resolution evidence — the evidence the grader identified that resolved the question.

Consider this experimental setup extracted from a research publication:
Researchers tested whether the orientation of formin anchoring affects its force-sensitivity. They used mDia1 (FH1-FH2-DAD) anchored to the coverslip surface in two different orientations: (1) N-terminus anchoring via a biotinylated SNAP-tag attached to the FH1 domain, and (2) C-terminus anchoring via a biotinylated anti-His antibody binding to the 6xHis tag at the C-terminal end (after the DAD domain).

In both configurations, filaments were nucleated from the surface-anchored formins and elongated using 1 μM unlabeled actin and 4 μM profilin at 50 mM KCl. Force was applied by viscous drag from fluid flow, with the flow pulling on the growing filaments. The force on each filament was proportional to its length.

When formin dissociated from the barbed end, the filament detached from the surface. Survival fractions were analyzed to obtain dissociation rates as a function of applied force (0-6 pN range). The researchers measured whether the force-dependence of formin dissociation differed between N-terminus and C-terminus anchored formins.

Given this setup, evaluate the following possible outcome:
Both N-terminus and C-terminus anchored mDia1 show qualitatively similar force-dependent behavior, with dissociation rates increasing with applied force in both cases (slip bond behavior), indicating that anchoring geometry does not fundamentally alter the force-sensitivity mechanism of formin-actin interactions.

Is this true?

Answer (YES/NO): YES